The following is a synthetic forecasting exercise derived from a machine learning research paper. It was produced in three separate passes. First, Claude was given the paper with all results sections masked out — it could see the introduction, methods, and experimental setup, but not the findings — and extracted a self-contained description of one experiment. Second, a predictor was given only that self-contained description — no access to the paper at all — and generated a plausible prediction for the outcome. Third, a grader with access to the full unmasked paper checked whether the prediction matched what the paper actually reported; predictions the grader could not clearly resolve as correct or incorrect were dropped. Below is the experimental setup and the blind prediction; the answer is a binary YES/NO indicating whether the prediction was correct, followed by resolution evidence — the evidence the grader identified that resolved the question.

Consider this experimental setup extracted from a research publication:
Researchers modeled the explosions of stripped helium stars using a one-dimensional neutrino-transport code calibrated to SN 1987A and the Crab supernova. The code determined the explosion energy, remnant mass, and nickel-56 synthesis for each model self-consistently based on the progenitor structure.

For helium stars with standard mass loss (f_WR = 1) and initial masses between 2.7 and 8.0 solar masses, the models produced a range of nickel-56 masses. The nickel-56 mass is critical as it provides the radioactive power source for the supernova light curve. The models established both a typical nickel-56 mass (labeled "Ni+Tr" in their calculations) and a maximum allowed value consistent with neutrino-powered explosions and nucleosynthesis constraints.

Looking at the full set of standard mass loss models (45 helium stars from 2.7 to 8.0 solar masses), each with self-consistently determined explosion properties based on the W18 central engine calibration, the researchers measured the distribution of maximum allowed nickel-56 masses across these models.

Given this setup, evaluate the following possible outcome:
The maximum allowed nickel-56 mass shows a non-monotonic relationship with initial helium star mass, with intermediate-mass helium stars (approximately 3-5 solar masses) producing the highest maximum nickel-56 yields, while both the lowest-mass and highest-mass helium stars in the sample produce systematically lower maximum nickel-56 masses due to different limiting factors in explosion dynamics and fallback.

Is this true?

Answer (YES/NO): NO